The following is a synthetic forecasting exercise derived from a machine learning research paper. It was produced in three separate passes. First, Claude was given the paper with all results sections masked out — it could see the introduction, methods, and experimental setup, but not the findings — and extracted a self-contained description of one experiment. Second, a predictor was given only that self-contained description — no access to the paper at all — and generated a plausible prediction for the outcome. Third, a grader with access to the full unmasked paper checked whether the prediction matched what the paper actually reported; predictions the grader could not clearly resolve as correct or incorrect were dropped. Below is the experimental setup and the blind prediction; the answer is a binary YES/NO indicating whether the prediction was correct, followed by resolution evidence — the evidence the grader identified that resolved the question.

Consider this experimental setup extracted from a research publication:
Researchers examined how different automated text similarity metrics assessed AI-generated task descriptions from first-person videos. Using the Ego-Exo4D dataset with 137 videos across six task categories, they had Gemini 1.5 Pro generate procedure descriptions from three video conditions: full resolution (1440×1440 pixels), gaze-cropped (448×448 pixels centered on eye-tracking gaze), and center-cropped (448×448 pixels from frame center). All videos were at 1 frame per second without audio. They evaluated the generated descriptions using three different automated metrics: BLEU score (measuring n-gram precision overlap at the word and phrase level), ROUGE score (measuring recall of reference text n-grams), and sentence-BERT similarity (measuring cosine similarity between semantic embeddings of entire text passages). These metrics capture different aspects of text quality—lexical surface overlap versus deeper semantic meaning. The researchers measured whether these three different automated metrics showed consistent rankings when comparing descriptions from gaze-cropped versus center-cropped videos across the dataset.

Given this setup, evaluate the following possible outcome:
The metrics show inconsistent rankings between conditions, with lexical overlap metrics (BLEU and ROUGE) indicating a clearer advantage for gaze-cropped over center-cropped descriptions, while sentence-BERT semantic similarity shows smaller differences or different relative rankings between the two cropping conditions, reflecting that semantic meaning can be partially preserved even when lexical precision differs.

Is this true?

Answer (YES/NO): NO